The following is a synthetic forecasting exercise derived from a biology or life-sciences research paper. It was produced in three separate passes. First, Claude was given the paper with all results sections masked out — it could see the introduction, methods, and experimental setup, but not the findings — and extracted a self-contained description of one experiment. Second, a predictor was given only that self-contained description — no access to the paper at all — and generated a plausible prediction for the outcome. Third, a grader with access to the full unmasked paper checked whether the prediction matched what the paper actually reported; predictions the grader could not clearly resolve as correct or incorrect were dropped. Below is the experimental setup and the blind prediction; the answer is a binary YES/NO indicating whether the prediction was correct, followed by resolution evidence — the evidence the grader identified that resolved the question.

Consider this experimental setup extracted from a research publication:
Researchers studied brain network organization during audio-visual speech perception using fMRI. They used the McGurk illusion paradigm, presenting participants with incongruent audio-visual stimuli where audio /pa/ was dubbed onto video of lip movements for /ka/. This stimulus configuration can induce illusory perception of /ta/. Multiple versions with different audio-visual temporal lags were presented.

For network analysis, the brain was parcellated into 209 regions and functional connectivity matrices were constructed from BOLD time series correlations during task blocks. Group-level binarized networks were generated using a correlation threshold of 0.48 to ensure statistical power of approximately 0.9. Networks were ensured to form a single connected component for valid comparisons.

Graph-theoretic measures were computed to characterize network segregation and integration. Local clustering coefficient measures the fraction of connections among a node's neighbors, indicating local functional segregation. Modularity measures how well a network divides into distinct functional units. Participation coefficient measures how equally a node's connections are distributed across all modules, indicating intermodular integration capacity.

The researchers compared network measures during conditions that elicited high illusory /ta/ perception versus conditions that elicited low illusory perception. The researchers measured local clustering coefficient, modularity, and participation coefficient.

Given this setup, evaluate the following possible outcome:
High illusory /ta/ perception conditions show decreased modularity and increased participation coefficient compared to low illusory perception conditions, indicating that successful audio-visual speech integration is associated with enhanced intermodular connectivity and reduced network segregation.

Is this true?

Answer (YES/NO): NO